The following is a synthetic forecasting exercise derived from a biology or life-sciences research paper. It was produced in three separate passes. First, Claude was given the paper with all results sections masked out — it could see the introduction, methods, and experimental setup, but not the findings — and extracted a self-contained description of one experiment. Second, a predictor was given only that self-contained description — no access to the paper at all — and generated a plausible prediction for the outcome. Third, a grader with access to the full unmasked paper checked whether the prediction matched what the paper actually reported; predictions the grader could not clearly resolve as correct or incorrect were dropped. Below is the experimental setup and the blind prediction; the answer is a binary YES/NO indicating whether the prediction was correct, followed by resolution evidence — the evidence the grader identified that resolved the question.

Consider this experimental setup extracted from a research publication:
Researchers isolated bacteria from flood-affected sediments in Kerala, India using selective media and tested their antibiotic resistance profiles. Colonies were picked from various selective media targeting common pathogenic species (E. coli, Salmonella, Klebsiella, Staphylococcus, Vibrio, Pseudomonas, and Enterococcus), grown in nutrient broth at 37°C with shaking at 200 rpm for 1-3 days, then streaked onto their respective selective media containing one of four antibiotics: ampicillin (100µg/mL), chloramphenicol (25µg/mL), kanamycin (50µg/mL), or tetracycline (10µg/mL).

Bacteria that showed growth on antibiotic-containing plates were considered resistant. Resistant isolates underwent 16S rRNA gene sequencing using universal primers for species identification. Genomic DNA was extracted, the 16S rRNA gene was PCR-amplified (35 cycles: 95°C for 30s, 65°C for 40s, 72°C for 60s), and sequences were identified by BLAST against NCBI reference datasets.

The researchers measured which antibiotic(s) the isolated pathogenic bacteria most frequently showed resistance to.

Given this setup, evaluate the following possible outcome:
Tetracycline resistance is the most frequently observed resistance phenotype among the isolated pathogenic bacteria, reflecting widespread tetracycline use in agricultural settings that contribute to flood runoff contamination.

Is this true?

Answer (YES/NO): NO